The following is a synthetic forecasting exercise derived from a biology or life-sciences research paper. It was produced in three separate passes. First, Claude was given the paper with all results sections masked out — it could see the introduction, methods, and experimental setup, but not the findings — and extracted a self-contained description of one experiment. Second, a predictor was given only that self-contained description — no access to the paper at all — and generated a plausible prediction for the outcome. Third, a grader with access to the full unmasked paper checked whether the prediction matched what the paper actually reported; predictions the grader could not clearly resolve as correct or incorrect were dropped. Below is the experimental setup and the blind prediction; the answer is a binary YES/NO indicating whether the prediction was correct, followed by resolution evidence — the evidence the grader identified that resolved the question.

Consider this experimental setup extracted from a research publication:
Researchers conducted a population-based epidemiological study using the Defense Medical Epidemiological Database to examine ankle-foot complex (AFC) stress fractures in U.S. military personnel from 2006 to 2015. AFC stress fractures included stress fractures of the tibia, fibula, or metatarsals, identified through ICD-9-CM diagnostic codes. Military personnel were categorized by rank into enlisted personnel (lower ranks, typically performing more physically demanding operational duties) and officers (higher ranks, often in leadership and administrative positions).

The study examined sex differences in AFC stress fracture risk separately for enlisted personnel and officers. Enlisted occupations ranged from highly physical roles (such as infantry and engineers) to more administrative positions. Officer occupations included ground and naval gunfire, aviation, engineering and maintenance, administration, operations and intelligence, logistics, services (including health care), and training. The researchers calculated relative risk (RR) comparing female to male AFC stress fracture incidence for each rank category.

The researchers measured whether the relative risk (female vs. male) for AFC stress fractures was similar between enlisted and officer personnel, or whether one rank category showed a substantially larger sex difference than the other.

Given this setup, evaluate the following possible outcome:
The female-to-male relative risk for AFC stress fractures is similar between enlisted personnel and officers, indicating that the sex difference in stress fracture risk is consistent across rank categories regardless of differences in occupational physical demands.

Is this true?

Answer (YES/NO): NO